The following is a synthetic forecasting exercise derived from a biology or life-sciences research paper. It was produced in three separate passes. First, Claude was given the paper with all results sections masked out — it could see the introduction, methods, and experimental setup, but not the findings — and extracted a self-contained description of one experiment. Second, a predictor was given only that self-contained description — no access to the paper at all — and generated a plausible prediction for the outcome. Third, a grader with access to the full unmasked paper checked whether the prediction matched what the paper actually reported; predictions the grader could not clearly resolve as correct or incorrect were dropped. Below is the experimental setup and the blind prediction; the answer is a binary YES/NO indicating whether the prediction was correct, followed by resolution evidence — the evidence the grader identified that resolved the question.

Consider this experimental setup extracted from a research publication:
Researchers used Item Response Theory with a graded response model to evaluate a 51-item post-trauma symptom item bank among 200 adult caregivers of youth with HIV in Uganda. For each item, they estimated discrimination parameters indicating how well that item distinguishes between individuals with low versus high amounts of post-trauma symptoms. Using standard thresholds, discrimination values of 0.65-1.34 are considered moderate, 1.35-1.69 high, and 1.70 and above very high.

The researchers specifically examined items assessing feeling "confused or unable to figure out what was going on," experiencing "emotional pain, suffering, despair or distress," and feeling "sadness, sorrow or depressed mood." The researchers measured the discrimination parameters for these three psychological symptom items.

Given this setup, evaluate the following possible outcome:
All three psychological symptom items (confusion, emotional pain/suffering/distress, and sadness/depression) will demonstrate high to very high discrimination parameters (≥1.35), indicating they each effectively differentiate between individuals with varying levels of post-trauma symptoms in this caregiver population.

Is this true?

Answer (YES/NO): YES